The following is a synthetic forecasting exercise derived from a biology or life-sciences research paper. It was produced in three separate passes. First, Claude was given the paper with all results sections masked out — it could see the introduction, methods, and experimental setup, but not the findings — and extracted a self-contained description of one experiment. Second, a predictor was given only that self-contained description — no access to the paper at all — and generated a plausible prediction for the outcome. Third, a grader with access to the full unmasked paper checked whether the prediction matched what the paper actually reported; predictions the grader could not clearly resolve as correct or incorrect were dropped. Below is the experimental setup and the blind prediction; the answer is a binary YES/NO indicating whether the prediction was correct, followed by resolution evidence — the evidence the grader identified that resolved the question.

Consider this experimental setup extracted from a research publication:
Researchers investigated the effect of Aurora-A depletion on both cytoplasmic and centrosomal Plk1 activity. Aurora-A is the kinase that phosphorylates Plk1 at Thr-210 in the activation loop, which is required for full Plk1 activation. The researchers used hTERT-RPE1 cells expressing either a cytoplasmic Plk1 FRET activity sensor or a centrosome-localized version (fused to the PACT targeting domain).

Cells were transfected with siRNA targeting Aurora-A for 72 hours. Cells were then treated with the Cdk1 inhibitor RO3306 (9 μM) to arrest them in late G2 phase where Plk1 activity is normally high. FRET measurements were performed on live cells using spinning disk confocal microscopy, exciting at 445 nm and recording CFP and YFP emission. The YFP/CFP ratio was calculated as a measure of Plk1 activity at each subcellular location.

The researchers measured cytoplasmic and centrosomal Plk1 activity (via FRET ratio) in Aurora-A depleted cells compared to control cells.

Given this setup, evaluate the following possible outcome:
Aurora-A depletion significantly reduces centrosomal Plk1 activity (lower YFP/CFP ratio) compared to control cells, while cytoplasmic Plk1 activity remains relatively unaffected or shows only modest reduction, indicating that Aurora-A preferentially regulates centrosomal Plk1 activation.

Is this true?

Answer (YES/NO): NO